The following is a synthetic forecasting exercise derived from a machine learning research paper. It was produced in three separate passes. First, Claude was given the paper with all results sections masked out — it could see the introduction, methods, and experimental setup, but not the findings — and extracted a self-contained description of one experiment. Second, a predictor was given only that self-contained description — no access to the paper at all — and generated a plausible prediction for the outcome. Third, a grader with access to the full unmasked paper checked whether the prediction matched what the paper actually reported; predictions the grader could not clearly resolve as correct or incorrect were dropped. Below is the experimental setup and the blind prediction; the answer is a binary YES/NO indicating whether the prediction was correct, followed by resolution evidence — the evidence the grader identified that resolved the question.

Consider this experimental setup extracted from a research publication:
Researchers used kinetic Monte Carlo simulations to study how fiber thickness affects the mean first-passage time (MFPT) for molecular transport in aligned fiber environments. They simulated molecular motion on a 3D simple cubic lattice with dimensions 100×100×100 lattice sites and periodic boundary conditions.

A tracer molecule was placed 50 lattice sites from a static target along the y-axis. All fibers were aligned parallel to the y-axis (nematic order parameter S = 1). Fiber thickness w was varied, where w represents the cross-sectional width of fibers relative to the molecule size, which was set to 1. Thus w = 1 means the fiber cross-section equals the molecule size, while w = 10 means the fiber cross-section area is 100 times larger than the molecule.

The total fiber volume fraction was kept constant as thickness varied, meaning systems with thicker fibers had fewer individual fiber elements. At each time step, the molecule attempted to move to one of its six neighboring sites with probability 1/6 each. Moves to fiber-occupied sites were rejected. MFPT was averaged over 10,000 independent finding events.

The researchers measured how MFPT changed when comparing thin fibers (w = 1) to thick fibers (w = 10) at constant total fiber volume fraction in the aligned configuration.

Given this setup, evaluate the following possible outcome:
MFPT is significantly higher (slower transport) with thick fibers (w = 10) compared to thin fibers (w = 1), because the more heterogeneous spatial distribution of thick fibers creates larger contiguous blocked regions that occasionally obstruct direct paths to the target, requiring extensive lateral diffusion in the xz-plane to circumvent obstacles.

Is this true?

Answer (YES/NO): NO